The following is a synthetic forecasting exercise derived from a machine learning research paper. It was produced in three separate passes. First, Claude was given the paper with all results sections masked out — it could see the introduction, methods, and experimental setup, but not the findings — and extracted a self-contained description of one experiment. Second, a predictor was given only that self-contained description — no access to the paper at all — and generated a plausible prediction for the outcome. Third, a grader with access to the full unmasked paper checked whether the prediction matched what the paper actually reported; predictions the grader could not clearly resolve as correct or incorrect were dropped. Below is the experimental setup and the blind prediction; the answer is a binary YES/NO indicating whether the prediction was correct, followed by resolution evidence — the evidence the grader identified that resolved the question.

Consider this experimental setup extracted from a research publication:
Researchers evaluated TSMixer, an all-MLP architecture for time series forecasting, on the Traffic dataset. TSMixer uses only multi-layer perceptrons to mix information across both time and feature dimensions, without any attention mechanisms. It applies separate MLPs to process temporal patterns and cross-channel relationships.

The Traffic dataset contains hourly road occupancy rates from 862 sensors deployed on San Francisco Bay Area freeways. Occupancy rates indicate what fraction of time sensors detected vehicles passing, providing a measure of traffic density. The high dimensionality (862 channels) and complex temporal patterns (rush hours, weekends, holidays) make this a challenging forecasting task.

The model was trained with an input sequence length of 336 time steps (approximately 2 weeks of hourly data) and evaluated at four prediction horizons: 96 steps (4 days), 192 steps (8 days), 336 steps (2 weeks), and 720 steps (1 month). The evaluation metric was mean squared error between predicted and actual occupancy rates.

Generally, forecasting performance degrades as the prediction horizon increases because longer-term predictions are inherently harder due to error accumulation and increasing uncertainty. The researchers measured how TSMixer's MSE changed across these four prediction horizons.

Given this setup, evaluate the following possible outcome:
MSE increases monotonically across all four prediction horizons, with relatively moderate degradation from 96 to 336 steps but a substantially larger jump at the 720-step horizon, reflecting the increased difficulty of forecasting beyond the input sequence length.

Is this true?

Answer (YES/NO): NO